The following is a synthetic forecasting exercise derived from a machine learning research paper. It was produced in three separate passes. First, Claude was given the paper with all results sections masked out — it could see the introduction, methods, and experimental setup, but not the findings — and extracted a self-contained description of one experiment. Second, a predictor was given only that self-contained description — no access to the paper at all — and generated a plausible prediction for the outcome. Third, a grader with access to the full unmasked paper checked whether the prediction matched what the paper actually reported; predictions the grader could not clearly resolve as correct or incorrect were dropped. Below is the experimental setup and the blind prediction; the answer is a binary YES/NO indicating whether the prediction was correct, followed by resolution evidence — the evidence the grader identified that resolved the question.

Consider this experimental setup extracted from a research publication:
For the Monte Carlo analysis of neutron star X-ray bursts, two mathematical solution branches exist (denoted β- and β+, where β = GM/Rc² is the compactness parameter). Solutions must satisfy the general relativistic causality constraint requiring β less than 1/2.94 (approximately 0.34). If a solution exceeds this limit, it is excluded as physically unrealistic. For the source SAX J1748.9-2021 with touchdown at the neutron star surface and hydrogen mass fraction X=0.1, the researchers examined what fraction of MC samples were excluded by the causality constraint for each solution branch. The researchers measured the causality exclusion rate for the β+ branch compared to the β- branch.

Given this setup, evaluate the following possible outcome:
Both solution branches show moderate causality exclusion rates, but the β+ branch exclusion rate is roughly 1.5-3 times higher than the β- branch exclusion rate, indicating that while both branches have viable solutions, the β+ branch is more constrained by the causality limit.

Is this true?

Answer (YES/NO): NO